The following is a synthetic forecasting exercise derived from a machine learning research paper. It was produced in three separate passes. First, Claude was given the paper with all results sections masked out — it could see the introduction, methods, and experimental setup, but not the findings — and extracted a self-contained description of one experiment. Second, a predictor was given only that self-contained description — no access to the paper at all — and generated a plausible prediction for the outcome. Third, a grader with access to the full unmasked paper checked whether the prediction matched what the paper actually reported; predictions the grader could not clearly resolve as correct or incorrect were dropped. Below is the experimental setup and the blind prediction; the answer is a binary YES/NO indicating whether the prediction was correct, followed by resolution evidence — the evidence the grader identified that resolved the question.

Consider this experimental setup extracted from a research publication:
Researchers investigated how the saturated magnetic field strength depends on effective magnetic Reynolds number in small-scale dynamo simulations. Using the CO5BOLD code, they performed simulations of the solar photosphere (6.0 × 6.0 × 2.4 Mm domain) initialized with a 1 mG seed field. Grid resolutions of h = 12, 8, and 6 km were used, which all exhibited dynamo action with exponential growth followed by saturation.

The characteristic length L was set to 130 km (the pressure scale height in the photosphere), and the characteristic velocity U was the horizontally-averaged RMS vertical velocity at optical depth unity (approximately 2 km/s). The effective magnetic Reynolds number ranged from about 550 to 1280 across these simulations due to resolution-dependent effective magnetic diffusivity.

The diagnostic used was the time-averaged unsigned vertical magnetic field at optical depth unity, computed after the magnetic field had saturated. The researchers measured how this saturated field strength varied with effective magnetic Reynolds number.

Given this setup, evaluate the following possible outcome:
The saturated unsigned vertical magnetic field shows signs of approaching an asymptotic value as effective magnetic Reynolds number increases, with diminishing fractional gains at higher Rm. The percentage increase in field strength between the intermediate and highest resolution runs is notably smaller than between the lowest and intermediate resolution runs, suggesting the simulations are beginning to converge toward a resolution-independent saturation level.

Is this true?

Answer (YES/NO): NO